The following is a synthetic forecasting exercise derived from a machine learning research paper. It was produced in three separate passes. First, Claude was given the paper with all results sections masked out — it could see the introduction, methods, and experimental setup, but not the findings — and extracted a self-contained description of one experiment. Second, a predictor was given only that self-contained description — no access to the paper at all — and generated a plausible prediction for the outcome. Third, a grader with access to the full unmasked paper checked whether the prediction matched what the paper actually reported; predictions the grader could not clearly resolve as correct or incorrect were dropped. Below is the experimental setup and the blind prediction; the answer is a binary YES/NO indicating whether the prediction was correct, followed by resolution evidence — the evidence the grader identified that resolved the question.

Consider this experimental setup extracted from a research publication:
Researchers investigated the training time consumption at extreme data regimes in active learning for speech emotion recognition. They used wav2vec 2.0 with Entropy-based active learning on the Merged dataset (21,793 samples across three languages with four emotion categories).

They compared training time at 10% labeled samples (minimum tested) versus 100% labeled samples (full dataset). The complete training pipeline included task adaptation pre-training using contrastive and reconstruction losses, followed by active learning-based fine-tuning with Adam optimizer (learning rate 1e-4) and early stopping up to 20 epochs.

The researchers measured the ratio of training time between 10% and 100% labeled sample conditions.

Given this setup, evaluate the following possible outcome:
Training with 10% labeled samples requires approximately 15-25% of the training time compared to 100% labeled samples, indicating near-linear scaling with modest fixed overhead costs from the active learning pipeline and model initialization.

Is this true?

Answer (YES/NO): YES